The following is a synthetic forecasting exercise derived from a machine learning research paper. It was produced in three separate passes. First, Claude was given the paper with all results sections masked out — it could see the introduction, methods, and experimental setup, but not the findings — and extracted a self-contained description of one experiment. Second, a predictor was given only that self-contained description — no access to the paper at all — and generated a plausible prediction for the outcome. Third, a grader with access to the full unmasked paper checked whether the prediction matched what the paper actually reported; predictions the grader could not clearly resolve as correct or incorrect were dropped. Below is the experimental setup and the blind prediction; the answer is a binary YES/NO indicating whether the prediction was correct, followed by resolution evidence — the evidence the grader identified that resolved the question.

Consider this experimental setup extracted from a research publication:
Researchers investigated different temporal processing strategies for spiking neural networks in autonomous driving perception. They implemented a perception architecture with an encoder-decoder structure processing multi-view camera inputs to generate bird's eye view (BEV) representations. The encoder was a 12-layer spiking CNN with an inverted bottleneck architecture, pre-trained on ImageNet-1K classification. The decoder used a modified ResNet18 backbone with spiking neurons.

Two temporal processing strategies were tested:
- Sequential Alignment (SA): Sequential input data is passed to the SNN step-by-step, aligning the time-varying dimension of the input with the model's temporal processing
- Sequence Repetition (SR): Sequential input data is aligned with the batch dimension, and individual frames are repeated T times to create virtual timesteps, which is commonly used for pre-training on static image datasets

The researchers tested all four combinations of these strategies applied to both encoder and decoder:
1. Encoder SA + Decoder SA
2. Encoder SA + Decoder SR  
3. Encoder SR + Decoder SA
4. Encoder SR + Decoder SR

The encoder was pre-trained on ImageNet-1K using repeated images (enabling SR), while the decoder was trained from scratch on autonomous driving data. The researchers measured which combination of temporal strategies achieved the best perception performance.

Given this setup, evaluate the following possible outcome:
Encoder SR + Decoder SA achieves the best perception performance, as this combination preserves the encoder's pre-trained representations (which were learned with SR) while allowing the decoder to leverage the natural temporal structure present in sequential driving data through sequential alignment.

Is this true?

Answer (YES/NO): YES